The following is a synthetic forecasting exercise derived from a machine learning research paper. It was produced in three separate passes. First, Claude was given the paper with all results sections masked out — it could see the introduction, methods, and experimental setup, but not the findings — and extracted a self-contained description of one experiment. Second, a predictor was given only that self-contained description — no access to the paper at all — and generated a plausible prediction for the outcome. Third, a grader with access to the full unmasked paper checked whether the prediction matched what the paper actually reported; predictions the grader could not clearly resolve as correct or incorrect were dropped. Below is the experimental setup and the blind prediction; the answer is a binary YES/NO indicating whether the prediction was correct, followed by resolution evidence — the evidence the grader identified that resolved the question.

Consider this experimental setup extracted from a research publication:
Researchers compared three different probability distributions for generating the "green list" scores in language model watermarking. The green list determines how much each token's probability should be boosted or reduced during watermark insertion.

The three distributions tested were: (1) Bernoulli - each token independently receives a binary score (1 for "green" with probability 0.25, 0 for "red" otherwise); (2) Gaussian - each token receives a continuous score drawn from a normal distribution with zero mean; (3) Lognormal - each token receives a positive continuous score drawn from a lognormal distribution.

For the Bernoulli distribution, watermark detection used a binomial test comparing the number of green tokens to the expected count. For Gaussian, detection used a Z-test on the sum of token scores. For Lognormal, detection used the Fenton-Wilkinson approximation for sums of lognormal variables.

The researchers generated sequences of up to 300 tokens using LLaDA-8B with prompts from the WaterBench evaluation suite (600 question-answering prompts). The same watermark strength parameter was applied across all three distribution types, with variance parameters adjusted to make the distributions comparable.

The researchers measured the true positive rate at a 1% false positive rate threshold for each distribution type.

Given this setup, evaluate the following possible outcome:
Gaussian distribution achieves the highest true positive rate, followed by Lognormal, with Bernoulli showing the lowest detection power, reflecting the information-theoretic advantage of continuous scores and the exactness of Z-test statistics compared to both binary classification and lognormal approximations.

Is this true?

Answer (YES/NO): NO